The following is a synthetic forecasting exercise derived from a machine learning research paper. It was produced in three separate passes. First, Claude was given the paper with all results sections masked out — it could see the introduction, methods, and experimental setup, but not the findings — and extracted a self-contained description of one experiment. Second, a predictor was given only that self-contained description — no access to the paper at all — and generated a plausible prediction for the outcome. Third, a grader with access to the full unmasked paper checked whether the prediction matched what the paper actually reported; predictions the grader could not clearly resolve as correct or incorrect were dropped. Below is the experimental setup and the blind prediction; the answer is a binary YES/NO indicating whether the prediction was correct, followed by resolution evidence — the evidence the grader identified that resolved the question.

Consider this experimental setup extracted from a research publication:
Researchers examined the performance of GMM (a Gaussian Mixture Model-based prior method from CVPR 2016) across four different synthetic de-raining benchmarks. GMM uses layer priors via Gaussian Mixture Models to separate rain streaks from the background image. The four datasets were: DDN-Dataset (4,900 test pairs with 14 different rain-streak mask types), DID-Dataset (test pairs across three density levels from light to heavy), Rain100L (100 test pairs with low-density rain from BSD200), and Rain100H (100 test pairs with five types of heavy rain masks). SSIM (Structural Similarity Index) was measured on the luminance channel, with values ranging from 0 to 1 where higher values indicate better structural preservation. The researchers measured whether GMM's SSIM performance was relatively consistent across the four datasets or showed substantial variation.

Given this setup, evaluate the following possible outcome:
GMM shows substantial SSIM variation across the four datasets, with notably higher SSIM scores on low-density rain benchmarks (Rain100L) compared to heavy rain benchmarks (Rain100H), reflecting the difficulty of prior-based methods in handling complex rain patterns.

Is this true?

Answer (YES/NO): YES